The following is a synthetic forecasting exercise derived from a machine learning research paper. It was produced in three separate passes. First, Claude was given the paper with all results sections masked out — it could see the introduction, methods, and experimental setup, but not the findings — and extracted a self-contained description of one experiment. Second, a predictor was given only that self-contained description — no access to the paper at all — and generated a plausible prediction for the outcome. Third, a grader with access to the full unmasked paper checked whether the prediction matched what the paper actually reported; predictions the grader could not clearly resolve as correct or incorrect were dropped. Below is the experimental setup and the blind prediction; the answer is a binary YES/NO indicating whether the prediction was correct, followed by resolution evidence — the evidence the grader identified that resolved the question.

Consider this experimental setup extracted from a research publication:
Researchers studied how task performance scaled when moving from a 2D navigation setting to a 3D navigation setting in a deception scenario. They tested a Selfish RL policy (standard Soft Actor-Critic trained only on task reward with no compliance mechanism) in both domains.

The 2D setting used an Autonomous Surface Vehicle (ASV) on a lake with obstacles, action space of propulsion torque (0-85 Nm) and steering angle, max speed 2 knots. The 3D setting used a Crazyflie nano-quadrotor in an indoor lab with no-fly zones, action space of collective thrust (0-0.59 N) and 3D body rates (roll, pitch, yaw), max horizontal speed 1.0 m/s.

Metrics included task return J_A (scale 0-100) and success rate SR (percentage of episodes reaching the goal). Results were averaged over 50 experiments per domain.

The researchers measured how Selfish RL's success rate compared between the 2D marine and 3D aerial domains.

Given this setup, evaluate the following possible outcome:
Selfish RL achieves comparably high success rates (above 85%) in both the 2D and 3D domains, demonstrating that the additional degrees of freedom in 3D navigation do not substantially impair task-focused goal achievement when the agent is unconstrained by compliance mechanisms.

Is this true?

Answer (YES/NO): YES